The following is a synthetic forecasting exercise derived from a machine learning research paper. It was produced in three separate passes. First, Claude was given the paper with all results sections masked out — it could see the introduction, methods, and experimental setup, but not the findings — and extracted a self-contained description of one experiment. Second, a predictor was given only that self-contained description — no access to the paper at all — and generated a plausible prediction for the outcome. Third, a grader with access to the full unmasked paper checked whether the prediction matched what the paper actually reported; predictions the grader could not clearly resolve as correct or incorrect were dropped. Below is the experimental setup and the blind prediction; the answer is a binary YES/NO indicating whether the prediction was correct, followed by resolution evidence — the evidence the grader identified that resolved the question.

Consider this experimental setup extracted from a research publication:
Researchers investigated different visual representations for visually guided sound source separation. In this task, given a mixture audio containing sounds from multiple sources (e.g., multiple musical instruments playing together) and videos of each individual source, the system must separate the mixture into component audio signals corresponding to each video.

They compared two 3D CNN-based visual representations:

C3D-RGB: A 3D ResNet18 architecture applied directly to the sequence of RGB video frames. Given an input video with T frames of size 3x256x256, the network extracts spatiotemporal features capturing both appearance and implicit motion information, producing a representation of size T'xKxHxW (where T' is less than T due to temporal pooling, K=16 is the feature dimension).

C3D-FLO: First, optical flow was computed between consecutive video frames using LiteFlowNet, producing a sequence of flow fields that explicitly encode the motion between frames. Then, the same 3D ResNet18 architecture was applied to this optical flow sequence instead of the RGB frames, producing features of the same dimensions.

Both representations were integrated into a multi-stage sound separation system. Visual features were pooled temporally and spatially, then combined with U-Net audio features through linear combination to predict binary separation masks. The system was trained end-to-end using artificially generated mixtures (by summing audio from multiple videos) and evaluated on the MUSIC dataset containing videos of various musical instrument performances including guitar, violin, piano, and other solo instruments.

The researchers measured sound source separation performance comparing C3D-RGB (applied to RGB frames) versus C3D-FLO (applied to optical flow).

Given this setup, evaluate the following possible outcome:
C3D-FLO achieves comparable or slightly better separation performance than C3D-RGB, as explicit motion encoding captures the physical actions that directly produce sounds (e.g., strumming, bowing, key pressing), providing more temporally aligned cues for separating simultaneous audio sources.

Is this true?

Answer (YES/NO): YES